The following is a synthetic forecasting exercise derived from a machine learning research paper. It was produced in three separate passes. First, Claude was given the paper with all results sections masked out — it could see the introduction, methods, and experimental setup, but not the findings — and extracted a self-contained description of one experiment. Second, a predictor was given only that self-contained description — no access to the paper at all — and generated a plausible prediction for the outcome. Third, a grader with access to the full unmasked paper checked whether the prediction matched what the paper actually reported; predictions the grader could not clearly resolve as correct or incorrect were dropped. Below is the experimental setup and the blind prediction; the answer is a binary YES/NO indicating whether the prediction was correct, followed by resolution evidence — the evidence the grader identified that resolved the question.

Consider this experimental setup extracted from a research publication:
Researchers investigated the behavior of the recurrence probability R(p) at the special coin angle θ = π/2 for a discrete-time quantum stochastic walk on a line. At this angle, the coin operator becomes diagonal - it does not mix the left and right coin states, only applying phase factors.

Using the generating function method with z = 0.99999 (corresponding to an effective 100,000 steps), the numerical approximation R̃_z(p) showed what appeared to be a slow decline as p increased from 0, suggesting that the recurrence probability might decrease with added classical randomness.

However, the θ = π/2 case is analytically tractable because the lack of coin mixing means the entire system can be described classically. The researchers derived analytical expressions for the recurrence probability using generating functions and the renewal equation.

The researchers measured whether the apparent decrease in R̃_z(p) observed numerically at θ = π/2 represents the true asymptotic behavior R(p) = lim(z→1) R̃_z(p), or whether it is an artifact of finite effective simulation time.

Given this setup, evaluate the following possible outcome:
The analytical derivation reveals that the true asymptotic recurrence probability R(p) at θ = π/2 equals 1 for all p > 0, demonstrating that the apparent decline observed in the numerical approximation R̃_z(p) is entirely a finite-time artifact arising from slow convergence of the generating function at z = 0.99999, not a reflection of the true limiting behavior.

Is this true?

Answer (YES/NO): YES